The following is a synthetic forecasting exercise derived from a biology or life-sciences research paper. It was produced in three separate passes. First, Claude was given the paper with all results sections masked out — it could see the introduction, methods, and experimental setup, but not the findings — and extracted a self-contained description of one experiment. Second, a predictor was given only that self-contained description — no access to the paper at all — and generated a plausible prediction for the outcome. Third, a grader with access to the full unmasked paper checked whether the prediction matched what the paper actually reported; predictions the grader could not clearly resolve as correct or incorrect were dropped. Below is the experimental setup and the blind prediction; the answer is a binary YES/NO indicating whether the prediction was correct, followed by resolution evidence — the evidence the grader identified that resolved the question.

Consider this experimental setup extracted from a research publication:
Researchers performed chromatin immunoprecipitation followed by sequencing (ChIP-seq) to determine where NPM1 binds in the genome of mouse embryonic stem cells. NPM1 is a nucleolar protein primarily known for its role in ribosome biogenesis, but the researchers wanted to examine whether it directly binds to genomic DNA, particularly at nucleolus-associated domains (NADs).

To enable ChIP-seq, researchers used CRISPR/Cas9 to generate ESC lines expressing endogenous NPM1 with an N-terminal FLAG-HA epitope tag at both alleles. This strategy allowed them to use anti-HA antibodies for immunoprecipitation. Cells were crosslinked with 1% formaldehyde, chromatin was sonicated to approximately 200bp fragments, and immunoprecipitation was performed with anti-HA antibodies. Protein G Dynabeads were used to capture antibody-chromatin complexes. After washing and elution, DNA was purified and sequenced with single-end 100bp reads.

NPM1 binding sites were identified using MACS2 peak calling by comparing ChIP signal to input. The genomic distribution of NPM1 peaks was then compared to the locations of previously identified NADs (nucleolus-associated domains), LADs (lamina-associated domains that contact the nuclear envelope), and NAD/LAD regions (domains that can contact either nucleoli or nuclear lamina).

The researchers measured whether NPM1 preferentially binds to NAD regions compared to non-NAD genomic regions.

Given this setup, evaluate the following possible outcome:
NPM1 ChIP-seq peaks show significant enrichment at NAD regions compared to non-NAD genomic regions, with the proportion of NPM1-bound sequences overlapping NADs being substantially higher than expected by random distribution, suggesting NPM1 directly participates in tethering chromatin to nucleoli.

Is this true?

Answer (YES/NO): YES